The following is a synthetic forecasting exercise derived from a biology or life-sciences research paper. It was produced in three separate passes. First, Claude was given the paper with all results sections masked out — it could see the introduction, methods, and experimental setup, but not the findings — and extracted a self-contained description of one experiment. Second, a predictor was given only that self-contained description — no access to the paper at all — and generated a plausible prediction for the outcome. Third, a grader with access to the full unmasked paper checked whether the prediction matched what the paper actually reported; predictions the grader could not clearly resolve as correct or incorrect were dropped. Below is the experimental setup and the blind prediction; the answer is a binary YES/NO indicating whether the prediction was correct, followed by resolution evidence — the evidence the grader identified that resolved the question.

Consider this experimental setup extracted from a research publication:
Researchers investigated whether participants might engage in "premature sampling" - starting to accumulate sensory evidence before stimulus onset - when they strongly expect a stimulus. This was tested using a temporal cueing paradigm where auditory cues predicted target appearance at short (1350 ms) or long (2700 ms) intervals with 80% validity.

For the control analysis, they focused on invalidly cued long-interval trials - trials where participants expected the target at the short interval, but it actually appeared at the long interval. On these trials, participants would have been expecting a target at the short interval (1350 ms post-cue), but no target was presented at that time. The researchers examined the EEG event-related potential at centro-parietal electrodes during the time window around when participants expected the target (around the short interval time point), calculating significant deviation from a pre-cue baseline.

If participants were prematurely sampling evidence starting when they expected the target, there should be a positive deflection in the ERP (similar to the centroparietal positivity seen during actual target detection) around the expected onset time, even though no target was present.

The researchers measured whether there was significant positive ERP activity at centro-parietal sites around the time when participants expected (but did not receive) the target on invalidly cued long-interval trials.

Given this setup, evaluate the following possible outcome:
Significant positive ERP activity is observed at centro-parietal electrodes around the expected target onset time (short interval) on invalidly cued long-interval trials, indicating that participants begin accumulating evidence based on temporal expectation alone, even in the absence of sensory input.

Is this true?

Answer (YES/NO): NO